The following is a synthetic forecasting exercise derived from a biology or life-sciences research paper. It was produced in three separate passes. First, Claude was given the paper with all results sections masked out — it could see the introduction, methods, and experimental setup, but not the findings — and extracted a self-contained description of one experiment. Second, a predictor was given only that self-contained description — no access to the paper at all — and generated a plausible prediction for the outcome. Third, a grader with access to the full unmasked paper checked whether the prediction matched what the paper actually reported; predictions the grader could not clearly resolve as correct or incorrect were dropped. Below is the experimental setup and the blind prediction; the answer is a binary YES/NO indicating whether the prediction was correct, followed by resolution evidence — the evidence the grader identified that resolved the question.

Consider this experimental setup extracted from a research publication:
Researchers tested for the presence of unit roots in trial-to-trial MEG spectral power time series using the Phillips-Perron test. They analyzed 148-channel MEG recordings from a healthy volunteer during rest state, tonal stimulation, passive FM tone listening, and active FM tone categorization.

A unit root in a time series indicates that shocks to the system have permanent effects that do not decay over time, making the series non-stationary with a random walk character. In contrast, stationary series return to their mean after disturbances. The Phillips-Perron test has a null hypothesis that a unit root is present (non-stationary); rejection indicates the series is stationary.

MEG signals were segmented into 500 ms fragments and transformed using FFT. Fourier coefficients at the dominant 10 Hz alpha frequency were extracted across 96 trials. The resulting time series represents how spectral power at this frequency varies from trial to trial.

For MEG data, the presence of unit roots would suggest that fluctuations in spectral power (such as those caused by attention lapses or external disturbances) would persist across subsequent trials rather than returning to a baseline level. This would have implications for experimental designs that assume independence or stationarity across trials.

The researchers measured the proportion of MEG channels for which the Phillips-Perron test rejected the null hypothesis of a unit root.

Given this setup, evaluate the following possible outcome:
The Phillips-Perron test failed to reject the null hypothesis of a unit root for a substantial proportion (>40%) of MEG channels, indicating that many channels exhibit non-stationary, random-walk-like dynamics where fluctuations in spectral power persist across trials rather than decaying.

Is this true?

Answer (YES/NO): NO